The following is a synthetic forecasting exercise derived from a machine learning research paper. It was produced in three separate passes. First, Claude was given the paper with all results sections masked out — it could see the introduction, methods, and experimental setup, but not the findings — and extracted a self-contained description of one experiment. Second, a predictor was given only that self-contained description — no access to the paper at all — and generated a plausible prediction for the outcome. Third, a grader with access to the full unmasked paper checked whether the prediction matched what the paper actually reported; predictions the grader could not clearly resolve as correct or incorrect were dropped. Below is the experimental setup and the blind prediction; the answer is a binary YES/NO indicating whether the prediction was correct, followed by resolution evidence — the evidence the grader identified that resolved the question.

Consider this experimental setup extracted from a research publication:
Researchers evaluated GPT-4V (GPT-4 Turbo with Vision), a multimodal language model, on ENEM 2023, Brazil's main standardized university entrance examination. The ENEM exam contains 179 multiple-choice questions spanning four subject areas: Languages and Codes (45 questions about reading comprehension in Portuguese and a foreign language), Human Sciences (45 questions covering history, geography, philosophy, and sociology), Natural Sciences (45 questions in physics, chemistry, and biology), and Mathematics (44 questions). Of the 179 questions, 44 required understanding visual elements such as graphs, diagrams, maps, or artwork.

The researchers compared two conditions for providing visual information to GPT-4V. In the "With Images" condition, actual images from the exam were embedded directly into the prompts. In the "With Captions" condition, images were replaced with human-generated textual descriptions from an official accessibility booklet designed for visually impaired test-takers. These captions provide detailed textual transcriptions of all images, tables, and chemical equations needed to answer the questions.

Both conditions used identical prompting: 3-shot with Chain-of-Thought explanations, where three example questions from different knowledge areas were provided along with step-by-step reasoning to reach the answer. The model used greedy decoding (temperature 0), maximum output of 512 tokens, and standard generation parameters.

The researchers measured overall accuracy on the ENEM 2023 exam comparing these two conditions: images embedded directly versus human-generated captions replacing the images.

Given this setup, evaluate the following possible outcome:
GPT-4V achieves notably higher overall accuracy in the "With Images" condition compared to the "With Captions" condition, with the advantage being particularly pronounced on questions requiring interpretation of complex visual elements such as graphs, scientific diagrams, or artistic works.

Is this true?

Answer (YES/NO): NO